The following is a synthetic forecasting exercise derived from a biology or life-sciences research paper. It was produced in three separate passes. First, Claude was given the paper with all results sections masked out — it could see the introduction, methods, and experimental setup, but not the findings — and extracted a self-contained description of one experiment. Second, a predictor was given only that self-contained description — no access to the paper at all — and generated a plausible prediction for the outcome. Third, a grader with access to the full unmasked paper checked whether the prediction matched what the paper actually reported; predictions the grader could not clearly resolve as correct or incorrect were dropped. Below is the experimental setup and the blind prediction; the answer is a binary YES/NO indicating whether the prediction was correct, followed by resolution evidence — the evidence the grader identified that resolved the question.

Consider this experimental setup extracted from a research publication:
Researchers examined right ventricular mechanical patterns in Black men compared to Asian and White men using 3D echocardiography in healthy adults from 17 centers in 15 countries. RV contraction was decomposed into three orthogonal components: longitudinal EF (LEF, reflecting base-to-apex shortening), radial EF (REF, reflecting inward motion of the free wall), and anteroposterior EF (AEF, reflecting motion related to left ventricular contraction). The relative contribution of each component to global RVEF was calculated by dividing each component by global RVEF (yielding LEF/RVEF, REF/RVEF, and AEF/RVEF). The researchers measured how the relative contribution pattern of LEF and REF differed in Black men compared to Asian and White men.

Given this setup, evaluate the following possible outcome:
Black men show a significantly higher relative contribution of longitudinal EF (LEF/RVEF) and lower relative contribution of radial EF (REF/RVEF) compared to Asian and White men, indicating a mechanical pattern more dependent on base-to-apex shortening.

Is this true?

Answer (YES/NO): NO